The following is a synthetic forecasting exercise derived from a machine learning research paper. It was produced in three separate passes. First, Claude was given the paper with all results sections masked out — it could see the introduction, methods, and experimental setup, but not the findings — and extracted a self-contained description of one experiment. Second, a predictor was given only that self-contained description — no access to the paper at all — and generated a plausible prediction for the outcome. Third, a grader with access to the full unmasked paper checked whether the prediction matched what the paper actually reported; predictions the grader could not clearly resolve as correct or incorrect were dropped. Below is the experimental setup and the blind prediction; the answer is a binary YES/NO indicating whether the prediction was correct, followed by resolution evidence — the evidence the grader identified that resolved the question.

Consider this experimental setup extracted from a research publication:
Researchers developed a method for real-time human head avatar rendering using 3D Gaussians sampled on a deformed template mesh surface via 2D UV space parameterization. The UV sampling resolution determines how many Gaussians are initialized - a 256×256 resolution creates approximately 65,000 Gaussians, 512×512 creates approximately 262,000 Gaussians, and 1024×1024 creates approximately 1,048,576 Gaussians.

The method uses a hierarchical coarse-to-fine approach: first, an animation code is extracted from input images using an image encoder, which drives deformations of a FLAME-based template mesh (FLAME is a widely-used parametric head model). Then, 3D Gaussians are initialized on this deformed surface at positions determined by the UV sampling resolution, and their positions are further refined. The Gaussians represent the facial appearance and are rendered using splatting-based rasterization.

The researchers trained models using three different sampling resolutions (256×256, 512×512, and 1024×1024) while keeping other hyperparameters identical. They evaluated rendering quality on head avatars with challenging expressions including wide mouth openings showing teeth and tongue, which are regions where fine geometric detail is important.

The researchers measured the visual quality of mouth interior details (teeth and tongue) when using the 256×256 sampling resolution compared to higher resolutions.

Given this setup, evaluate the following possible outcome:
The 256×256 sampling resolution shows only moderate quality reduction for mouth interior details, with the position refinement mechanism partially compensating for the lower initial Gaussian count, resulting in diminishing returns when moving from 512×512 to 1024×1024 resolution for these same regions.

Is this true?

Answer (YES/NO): NO